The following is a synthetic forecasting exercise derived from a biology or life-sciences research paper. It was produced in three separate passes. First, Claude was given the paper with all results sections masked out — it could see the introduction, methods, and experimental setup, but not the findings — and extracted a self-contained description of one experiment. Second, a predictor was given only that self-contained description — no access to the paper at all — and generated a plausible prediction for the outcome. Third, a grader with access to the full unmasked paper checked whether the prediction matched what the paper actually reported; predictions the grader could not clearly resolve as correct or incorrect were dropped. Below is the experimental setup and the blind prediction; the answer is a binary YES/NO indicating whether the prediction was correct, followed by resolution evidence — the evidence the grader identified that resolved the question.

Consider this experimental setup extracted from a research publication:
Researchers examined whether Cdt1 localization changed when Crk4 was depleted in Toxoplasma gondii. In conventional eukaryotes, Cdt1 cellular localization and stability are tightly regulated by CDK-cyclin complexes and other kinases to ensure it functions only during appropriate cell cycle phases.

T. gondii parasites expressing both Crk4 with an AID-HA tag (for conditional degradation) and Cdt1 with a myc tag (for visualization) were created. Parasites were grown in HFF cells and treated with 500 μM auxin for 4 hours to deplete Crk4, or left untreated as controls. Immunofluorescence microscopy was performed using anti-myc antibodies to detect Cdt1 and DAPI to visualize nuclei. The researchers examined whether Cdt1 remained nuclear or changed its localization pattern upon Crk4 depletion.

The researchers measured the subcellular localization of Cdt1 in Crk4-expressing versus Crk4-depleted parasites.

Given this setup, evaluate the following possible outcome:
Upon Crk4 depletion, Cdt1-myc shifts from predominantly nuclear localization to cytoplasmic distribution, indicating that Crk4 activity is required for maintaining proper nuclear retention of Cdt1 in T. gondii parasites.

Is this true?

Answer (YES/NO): NO